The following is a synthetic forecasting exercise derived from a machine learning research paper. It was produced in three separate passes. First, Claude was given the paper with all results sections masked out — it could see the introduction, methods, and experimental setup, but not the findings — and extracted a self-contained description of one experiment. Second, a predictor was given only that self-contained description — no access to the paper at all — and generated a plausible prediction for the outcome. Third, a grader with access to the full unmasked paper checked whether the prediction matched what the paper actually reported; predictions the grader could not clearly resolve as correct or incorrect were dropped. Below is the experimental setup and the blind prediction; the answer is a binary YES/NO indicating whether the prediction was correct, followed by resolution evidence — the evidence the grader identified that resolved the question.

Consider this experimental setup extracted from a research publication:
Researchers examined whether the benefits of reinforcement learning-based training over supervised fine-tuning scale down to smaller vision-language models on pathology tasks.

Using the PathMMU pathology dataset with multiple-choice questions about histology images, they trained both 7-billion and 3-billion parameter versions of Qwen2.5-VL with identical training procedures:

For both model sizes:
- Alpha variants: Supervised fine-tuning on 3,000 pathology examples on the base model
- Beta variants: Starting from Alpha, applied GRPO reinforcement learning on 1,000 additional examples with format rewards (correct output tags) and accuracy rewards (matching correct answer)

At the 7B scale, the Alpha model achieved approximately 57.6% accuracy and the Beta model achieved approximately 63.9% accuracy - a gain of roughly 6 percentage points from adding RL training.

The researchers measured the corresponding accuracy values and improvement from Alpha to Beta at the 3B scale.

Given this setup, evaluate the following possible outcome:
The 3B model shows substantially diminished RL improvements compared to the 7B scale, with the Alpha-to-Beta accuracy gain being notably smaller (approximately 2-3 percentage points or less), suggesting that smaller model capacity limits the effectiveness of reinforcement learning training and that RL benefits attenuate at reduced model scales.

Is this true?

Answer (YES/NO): YES